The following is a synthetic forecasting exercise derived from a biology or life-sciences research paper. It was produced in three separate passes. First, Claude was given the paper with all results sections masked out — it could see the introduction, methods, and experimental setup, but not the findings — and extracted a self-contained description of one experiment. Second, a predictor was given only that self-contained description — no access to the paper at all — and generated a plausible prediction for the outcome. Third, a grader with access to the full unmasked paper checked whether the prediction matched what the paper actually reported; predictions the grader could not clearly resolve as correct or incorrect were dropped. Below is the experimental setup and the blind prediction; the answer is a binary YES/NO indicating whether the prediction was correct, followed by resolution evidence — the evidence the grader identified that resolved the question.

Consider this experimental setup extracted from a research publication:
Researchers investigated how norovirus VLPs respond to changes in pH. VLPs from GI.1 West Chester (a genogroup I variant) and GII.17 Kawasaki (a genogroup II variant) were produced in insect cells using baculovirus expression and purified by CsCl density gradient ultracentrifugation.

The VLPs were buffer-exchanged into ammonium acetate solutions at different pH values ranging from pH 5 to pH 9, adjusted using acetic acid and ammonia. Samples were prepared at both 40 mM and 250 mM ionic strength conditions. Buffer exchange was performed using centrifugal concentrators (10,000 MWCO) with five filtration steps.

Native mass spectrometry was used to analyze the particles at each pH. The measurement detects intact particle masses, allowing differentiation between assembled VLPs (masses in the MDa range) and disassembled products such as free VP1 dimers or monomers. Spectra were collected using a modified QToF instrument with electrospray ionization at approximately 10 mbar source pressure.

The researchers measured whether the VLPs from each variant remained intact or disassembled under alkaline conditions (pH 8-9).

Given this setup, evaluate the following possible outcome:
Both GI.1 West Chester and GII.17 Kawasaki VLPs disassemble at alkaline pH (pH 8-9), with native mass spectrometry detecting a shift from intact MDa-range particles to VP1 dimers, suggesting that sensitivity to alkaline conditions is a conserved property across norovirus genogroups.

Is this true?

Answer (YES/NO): NO